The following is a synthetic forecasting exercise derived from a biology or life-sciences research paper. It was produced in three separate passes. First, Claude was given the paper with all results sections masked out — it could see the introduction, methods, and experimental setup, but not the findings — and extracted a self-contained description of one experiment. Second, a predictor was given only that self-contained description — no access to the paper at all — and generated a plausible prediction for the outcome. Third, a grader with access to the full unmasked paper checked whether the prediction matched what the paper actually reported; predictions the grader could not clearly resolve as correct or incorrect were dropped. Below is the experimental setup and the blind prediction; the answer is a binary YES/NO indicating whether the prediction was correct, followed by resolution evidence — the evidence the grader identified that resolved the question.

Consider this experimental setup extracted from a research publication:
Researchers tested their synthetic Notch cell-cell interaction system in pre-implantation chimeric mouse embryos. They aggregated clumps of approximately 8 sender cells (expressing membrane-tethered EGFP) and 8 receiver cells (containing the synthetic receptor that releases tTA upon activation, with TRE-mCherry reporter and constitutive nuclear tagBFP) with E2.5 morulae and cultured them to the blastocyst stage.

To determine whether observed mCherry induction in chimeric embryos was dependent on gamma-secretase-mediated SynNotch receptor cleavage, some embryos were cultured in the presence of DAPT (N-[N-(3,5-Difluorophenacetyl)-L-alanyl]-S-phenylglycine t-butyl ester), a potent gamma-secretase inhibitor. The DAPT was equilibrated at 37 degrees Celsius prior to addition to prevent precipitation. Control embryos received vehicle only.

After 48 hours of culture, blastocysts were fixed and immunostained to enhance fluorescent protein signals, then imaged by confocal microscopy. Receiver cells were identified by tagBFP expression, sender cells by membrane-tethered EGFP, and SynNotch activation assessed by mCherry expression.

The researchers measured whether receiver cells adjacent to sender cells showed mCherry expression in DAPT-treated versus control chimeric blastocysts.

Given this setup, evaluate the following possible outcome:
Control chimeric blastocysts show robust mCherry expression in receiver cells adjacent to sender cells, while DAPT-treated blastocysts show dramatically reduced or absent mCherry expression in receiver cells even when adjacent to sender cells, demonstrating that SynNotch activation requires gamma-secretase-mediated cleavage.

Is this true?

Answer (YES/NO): YES